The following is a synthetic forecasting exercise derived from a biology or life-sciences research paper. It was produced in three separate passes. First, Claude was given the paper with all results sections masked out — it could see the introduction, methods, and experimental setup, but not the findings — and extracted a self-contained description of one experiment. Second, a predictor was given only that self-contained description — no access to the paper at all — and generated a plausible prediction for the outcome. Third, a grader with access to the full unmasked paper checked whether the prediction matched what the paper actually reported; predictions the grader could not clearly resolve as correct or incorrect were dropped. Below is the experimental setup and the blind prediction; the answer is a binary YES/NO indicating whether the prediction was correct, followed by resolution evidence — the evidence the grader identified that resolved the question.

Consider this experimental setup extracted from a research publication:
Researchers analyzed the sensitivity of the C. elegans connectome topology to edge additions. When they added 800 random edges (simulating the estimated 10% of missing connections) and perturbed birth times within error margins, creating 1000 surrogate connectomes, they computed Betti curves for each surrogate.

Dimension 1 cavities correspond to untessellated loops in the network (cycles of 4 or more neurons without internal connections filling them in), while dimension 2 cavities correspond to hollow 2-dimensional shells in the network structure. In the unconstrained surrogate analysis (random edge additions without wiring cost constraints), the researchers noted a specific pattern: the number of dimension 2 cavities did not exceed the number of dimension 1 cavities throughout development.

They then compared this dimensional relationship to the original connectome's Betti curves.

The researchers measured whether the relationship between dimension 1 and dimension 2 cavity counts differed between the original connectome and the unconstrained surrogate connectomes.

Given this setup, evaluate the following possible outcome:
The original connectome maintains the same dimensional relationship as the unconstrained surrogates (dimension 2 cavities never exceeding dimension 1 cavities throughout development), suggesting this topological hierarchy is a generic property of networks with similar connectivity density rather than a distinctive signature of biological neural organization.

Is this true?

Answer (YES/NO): NO